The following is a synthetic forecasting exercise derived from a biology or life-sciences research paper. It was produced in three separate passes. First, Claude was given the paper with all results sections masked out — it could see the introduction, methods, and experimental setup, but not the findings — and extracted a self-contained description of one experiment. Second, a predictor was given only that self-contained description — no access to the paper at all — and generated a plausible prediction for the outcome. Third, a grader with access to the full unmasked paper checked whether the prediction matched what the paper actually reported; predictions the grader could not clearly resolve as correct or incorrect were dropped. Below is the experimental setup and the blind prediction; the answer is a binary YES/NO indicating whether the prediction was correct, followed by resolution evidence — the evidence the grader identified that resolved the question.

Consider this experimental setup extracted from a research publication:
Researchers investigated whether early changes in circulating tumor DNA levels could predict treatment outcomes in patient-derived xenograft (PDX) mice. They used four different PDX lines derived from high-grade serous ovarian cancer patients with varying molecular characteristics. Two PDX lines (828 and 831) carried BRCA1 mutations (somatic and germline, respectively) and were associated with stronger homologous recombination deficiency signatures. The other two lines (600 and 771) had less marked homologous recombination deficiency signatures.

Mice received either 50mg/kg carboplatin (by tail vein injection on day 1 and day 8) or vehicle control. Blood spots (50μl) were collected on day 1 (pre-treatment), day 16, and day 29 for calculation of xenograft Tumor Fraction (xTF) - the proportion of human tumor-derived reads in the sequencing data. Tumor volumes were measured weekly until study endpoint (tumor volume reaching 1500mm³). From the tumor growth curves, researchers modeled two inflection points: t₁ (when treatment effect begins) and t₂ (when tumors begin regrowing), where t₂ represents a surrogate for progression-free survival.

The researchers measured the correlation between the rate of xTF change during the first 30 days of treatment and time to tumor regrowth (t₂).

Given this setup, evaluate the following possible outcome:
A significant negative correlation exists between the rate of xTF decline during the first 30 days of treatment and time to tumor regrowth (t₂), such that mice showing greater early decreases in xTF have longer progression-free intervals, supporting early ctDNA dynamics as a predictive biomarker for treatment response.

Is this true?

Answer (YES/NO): YES